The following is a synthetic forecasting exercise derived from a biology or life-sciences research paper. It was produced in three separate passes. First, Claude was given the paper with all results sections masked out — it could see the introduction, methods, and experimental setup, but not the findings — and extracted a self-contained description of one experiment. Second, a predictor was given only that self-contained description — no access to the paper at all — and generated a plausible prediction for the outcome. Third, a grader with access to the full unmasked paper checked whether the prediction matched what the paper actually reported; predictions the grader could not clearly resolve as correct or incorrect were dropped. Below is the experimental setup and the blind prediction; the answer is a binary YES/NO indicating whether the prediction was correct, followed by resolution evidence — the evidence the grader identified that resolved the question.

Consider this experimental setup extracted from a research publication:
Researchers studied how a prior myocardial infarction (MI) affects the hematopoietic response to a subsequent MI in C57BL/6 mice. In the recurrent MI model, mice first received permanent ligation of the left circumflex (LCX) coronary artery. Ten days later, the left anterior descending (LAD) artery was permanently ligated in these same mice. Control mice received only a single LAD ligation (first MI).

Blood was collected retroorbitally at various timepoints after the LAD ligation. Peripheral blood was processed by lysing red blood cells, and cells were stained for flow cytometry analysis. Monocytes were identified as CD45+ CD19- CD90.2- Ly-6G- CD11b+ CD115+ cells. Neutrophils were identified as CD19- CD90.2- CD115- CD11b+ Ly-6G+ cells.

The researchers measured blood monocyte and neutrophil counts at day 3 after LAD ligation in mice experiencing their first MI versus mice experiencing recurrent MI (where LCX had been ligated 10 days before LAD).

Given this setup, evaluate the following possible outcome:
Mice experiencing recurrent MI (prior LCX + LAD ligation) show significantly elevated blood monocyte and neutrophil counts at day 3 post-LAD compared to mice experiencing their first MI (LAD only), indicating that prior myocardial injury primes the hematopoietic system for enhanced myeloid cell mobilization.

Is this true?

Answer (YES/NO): NO